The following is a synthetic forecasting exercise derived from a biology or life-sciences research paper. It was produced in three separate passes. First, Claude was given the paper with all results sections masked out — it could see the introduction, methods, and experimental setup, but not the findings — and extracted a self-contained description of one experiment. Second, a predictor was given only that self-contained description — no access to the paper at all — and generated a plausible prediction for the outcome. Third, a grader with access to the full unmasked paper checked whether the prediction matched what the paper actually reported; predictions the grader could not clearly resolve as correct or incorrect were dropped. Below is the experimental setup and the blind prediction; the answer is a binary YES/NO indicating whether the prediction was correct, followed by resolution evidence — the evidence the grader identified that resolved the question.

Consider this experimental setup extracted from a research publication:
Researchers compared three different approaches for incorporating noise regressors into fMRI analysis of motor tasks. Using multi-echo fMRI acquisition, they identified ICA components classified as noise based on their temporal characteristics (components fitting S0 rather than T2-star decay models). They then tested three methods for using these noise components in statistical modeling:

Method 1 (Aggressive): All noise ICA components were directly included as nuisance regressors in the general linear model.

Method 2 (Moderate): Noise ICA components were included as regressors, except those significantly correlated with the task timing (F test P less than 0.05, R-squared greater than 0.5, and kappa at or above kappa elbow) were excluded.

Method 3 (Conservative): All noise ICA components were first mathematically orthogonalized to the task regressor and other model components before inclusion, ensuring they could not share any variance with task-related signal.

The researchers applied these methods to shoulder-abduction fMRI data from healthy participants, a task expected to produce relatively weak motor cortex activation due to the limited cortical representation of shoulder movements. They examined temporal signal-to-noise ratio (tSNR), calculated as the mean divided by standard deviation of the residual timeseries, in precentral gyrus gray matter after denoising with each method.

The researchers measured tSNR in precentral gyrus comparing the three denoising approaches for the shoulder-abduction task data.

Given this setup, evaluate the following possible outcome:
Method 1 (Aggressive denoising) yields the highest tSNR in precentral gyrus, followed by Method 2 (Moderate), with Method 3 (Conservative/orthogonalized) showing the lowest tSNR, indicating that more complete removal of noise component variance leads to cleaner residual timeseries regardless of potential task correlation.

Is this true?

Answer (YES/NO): NO